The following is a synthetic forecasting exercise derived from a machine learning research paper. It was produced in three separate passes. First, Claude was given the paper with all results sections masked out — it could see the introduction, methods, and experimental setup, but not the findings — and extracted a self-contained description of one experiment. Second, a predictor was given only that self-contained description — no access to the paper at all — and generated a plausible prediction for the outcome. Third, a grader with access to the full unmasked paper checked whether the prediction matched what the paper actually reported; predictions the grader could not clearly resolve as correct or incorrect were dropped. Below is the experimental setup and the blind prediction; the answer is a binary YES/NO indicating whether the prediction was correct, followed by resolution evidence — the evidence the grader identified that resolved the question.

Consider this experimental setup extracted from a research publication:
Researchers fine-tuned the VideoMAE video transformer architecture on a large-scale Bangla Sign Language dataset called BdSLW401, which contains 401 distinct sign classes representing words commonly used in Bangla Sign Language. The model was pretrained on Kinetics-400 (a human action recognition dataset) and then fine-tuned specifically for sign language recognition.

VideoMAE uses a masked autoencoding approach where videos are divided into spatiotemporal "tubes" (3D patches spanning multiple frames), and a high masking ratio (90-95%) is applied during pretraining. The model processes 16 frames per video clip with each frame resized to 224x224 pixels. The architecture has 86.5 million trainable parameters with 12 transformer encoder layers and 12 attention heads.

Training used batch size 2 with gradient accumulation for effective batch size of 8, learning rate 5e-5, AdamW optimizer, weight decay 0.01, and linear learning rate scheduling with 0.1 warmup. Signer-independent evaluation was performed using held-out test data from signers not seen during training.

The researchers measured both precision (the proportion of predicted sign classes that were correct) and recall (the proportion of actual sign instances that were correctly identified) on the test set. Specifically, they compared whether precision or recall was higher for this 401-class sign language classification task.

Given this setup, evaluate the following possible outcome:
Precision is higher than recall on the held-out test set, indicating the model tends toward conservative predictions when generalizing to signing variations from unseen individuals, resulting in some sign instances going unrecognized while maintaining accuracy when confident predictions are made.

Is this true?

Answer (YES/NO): YES